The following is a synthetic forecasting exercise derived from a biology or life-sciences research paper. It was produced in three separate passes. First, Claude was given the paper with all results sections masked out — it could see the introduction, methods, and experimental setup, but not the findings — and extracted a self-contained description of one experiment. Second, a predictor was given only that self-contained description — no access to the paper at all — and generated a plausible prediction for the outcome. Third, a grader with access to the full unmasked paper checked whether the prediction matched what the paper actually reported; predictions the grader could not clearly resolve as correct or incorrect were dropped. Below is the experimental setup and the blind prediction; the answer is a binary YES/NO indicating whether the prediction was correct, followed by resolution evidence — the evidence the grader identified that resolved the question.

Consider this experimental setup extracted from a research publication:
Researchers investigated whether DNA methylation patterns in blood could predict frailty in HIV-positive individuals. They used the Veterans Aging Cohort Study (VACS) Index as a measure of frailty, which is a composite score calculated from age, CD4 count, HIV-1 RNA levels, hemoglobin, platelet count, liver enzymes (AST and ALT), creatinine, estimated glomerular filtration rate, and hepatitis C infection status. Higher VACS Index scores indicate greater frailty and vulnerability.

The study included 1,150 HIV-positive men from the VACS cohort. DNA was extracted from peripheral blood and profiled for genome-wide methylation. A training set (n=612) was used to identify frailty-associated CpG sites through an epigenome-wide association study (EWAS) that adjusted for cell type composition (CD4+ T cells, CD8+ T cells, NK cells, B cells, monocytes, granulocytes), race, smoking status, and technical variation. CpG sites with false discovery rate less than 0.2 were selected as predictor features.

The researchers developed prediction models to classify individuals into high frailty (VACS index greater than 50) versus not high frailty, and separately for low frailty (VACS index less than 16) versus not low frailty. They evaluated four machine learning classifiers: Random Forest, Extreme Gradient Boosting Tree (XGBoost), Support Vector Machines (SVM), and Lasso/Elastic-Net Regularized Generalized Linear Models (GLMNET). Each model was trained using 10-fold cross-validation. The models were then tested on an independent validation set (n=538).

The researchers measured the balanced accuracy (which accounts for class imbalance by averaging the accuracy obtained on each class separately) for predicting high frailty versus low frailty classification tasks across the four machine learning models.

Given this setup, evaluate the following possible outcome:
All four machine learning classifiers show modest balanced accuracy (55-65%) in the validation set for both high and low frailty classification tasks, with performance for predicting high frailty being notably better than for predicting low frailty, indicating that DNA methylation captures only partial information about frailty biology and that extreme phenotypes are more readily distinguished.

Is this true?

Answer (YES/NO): NO